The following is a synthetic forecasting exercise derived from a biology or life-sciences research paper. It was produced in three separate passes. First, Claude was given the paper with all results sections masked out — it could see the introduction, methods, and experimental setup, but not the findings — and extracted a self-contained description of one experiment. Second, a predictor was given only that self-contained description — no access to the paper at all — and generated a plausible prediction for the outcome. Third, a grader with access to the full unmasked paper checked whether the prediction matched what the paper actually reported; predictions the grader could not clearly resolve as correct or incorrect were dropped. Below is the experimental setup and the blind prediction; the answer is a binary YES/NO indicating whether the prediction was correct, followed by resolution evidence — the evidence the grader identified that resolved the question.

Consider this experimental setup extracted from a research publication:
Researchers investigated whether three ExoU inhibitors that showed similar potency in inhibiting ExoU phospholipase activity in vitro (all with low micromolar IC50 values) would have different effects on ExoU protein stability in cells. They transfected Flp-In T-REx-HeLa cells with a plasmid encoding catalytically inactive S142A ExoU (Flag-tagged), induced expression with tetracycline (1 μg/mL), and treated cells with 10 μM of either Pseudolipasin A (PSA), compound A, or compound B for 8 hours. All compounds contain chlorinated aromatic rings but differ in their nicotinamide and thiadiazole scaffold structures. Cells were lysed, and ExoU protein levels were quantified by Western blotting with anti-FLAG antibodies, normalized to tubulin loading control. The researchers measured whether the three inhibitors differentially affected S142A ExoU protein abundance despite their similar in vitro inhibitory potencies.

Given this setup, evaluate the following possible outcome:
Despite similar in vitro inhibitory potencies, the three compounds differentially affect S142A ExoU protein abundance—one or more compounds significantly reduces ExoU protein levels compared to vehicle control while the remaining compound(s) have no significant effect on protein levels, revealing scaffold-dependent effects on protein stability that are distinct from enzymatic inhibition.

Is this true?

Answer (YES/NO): YES